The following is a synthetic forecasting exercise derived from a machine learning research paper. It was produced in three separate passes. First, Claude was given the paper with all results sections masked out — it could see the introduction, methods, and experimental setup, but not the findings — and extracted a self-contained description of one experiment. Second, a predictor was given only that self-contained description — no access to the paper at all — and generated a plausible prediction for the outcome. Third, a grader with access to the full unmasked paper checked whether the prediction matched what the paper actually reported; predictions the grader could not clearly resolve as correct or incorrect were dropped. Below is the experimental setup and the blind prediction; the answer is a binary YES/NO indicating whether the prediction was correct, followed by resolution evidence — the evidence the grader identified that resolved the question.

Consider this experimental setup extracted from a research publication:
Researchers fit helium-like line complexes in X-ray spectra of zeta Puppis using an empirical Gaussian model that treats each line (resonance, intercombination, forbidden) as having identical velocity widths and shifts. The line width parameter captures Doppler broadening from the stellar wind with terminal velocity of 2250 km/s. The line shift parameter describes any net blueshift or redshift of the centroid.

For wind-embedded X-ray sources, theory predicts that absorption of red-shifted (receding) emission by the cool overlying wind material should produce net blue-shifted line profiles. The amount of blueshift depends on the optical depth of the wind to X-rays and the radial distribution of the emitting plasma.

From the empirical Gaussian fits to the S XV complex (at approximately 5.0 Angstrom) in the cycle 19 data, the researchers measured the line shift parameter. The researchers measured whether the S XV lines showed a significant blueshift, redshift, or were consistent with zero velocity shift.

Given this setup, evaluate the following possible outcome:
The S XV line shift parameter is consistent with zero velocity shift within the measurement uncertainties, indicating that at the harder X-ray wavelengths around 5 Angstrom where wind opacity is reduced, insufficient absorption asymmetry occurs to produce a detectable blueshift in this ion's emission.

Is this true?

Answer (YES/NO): NO